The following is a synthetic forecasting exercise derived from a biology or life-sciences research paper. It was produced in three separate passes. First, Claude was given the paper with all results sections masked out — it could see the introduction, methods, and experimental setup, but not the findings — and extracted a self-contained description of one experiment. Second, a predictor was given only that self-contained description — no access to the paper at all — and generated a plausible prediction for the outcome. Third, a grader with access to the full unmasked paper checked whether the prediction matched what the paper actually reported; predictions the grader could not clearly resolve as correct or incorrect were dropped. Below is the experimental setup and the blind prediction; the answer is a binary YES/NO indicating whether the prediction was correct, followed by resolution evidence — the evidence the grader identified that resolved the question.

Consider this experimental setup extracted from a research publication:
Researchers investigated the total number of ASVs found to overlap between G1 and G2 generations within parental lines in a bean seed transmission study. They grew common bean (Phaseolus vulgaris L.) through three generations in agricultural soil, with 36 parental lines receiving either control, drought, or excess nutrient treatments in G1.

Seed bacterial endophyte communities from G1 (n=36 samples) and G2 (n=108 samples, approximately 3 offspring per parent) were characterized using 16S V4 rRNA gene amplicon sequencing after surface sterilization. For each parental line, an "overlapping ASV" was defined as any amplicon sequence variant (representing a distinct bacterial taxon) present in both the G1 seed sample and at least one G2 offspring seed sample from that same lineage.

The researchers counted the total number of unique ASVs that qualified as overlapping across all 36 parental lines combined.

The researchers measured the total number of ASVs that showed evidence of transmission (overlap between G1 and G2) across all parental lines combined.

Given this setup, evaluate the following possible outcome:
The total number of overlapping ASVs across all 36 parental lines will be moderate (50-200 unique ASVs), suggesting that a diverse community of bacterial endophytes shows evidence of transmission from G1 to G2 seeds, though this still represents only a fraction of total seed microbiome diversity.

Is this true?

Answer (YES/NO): YES